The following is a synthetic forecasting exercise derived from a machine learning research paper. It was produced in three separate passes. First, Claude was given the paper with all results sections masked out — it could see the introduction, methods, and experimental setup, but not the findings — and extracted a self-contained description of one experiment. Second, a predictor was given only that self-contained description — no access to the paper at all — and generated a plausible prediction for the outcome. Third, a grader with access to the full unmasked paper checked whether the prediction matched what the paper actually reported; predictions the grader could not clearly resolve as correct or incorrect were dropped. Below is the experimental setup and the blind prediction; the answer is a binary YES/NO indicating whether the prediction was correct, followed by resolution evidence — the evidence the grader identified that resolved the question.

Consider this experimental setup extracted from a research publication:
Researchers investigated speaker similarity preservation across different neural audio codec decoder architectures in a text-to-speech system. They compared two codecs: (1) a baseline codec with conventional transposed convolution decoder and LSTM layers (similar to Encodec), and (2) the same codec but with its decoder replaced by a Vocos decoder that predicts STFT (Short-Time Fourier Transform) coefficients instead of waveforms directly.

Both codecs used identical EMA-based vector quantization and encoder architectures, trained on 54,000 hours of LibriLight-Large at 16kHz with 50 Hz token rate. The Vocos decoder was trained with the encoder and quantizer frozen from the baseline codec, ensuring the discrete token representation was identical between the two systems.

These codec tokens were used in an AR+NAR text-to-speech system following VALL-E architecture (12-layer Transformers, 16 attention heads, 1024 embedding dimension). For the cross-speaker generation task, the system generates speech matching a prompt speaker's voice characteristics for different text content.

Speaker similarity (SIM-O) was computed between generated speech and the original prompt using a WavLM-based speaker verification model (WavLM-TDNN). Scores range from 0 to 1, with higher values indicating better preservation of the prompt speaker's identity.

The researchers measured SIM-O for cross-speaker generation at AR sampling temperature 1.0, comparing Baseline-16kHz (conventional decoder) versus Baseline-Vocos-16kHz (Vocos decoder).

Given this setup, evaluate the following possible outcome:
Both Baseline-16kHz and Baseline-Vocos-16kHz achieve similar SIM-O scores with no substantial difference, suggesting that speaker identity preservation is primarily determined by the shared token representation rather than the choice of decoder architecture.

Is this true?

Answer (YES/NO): YES